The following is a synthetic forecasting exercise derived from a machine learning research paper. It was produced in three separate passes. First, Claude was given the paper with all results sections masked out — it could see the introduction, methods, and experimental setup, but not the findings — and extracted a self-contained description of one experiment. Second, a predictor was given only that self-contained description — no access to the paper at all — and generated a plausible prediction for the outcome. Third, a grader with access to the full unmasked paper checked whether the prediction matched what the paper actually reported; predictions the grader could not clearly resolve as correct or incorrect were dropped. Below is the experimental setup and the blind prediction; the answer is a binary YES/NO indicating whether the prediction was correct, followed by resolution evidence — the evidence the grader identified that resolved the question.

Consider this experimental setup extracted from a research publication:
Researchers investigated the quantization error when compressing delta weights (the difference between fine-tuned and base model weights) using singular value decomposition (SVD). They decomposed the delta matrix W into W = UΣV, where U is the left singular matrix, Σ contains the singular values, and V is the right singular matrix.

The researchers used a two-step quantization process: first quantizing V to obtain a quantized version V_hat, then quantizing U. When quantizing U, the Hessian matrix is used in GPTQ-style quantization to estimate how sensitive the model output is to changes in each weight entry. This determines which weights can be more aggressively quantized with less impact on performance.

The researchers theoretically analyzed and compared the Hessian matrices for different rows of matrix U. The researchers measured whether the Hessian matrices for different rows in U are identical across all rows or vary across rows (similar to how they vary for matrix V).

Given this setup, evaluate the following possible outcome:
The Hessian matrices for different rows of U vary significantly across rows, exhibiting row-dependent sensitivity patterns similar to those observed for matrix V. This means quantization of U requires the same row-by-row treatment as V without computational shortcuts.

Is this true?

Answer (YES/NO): NO